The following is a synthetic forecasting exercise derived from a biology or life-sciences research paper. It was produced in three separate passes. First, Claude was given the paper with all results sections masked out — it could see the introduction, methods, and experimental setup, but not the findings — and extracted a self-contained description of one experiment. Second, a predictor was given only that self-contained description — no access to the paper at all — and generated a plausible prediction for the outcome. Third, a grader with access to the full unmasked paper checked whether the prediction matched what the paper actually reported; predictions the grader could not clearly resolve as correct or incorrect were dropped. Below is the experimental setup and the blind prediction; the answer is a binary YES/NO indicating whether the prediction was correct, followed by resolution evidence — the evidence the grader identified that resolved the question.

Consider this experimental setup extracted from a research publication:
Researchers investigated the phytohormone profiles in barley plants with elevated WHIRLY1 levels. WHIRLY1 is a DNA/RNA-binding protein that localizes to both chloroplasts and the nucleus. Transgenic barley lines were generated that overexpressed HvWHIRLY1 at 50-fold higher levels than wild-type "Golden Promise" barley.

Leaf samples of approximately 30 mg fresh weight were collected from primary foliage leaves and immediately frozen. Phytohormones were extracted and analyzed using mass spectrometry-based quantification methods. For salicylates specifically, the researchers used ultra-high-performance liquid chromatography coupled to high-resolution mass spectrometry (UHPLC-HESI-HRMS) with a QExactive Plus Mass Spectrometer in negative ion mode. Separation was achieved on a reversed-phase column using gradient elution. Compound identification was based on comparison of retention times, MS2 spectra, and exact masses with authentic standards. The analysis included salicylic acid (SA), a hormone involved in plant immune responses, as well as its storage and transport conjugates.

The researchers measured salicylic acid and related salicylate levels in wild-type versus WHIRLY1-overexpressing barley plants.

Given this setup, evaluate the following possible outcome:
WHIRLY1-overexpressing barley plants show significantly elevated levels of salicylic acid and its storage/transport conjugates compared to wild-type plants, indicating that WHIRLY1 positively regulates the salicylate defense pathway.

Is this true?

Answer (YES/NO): NO